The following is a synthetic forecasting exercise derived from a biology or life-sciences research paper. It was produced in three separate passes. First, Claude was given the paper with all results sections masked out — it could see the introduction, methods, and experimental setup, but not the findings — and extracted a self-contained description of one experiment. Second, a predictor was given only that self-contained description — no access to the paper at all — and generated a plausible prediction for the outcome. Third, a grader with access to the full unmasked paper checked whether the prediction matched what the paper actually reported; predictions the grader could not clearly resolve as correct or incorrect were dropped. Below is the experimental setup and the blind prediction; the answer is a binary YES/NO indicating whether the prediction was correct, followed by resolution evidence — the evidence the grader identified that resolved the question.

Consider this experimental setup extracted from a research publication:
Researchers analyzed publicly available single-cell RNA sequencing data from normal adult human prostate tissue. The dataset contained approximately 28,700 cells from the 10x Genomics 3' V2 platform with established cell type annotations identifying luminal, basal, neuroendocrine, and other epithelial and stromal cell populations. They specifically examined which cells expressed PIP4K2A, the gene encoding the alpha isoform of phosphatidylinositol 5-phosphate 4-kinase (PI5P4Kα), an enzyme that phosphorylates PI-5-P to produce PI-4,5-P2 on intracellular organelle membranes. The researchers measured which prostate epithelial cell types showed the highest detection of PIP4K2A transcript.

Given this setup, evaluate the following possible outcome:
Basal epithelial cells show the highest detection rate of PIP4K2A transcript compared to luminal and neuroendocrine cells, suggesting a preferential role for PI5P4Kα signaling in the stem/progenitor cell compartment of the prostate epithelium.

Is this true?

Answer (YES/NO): YES